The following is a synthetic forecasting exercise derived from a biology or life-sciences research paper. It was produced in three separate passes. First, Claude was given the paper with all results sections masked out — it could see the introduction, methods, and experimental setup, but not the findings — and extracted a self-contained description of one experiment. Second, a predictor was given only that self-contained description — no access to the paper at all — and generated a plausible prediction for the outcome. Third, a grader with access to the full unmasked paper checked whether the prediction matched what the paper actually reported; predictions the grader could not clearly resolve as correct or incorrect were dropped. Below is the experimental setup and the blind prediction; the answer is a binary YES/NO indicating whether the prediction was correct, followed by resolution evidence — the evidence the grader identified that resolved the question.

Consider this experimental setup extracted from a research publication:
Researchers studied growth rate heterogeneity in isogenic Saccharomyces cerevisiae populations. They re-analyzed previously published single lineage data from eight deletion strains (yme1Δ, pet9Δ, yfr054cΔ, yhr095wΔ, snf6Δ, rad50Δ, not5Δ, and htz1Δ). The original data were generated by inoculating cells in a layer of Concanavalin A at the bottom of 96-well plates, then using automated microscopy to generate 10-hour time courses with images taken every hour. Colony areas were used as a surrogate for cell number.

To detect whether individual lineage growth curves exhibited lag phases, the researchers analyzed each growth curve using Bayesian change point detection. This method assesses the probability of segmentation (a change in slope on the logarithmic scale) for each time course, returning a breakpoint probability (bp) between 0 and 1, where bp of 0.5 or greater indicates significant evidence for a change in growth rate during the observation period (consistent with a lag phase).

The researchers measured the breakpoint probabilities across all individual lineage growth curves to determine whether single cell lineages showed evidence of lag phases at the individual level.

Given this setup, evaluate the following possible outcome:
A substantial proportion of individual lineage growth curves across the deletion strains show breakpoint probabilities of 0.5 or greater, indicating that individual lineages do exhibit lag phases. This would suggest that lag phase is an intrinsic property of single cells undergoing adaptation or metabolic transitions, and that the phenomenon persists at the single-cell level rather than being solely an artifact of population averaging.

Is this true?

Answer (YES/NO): NO